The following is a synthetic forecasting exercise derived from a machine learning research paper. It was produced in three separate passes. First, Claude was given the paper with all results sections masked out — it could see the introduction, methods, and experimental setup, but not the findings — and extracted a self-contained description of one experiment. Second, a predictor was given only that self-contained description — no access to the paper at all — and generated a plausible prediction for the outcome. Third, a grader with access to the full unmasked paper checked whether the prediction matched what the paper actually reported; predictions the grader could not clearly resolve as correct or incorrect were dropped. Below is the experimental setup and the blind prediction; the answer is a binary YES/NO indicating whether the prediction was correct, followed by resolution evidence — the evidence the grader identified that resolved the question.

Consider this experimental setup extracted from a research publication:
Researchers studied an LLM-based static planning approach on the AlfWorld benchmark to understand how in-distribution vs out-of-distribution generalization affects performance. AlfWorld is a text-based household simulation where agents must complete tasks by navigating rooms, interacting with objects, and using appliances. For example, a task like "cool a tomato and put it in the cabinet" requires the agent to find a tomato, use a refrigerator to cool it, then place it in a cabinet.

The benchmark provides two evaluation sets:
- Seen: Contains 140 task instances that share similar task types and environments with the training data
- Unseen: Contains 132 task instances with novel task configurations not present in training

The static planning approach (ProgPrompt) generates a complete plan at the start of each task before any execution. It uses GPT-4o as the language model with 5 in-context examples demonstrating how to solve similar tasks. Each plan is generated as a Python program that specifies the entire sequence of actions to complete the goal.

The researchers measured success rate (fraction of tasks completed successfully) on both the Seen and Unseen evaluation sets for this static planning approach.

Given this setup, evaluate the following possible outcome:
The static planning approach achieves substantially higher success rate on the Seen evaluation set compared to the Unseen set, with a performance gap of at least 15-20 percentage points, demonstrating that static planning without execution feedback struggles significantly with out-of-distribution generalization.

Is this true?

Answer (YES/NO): NO